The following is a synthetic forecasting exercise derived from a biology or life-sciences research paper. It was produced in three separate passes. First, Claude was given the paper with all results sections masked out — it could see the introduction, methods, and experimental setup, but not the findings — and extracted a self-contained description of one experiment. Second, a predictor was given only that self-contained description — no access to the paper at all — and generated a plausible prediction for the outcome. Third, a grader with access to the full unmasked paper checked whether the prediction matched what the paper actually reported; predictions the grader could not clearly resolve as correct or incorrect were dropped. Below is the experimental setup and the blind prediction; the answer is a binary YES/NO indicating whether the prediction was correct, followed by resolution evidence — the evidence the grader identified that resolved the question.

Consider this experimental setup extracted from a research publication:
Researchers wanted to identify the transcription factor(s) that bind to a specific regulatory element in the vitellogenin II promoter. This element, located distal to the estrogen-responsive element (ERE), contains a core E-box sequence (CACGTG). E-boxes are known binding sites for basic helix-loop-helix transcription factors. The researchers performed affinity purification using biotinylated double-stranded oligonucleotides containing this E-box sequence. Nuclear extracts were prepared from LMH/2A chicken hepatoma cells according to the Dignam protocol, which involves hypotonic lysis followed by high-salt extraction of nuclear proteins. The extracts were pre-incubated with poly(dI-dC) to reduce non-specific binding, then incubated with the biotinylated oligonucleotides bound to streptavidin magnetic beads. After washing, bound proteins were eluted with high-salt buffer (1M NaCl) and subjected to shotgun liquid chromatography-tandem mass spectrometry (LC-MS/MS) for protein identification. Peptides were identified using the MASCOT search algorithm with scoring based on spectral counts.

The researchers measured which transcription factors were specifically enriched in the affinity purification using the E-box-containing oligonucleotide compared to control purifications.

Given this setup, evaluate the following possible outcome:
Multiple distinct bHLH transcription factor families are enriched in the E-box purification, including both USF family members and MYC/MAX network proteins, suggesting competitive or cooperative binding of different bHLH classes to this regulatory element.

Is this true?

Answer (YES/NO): NO